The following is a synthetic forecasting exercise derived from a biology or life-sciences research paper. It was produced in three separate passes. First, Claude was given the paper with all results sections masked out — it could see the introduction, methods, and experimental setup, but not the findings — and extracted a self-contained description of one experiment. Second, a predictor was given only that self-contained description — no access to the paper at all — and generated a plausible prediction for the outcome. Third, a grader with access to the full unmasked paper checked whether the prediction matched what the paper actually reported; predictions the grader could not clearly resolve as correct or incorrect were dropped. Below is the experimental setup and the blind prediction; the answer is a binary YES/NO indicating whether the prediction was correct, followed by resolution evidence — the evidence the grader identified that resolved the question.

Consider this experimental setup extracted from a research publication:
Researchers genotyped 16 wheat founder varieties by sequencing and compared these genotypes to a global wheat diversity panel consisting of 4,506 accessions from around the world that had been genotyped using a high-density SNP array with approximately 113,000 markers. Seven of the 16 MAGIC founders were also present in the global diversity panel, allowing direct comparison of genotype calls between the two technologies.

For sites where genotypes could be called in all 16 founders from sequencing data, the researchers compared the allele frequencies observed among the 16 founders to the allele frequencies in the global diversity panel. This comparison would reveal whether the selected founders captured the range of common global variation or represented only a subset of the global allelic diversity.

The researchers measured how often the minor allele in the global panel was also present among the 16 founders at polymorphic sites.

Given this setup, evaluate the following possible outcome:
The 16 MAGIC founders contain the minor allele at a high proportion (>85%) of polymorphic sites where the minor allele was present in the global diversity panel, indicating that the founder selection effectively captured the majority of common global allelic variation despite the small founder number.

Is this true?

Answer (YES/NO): NO